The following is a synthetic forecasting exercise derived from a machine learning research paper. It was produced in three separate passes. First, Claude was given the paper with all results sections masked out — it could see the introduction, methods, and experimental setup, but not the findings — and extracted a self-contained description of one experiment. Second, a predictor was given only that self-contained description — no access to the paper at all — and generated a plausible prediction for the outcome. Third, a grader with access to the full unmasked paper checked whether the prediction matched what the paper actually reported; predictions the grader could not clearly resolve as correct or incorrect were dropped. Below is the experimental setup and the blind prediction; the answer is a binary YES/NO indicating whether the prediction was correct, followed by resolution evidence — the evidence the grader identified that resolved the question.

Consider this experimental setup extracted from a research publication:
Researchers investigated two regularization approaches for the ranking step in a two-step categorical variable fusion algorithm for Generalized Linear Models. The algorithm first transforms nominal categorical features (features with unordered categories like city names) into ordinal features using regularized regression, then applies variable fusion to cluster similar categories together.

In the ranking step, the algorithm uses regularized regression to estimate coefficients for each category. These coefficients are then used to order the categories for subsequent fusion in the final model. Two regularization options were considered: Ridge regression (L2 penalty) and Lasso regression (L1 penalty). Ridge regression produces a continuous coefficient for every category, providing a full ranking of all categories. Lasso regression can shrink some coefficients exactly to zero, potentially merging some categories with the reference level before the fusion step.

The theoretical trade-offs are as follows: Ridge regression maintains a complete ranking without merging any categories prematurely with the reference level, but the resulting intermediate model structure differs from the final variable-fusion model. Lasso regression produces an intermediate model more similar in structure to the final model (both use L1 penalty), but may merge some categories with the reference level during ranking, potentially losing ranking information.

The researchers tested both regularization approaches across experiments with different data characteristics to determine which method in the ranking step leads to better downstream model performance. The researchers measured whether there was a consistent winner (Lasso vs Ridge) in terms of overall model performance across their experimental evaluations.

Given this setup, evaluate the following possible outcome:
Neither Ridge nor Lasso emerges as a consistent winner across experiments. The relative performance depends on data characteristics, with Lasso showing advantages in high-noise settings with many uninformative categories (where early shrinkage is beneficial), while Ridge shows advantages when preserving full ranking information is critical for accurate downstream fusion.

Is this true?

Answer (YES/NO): NO